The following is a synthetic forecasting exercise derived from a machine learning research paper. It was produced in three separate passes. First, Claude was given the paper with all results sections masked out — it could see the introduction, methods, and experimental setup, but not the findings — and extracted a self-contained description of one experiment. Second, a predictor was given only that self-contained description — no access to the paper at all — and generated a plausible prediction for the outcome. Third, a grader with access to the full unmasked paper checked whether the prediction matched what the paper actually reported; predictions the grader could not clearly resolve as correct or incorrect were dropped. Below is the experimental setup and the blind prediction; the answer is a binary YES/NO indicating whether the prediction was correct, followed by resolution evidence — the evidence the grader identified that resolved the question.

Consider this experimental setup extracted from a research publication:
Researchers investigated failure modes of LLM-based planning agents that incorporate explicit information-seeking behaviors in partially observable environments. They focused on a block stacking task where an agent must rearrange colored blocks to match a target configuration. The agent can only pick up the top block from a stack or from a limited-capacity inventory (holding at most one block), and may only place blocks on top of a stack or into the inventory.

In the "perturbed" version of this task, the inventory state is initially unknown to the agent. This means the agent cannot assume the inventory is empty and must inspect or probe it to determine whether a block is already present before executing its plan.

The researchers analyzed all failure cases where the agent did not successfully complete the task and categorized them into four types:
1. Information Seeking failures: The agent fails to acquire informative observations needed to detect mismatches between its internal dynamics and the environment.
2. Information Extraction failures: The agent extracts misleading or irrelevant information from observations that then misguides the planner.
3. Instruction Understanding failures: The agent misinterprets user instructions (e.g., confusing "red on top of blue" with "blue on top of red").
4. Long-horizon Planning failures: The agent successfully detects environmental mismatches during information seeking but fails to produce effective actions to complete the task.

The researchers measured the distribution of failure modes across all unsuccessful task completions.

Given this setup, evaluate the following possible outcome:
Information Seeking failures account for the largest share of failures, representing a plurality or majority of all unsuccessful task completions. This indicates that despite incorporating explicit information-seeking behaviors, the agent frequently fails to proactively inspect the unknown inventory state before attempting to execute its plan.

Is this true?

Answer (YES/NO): NO